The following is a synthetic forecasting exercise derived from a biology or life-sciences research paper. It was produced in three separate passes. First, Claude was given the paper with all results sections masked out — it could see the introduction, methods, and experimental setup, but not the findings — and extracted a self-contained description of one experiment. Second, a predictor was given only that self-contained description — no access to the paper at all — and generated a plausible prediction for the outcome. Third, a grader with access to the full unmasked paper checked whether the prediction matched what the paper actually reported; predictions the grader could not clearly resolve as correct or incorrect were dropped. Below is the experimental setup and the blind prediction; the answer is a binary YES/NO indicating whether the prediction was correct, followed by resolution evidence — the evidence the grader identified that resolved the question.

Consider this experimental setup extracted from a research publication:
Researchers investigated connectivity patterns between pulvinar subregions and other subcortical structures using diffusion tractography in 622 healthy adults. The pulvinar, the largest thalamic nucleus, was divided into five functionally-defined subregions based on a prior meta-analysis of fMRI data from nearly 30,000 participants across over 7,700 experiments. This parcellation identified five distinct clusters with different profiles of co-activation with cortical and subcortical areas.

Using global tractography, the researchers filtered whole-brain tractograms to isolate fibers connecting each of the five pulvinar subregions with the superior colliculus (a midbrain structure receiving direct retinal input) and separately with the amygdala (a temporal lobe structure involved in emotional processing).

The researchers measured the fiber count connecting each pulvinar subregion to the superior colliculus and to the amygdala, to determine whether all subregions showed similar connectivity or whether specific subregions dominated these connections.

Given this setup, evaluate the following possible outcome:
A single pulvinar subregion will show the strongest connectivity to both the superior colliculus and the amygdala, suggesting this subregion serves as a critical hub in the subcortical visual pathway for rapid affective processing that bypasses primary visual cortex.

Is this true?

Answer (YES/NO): YES